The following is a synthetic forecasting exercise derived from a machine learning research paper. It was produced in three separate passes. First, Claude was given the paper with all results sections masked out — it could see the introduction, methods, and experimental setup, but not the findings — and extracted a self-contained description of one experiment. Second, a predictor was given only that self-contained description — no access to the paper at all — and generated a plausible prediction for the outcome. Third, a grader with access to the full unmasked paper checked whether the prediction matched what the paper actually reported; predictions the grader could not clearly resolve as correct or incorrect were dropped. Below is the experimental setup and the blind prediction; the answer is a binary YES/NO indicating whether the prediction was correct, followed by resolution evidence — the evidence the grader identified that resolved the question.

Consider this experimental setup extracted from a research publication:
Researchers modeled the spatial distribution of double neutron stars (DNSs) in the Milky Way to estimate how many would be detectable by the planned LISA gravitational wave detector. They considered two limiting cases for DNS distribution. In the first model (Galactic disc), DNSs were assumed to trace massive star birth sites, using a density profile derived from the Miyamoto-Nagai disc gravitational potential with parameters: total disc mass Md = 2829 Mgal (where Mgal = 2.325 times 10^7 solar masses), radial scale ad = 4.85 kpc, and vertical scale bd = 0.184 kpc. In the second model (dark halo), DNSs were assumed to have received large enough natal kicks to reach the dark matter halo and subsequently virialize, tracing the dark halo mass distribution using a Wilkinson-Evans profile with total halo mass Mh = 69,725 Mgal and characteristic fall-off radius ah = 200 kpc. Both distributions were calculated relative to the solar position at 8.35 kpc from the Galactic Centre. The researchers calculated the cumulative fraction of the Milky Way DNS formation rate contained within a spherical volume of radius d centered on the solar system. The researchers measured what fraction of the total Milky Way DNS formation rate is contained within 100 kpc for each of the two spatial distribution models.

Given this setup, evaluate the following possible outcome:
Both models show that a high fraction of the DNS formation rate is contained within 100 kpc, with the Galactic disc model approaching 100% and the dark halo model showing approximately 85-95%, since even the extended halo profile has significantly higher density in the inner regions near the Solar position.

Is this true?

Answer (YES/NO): NO